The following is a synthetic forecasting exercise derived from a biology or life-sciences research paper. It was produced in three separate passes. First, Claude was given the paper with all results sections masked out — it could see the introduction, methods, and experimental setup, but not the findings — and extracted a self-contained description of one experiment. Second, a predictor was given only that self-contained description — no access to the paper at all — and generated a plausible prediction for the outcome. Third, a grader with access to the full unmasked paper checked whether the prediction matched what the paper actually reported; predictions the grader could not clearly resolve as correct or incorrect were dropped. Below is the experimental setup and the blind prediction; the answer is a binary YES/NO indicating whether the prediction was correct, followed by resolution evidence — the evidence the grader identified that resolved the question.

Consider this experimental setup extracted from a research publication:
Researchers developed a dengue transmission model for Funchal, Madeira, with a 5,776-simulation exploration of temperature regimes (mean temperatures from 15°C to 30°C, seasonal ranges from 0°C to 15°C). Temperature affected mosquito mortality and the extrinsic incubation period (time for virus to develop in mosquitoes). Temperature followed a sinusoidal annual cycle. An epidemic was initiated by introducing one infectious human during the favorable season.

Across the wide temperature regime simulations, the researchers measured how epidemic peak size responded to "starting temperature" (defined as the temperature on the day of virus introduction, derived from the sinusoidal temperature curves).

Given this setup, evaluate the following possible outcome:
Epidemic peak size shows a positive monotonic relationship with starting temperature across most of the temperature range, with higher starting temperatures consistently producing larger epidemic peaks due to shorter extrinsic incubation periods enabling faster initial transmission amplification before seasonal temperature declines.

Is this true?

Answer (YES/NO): NO